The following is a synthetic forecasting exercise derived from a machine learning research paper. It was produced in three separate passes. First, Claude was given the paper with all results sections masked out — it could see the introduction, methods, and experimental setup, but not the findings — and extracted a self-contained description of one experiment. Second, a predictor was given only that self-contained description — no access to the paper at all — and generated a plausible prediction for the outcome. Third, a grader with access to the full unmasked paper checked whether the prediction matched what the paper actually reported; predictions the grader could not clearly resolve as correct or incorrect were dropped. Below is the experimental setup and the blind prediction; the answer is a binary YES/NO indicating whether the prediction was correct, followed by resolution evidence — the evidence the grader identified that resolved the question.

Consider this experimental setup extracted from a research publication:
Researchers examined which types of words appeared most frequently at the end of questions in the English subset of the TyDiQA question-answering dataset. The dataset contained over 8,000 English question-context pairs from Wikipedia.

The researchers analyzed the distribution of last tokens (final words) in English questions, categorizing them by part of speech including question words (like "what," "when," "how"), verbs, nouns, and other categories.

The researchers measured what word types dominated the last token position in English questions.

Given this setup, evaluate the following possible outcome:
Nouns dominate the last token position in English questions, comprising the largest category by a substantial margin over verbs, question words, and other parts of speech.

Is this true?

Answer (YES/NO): NO